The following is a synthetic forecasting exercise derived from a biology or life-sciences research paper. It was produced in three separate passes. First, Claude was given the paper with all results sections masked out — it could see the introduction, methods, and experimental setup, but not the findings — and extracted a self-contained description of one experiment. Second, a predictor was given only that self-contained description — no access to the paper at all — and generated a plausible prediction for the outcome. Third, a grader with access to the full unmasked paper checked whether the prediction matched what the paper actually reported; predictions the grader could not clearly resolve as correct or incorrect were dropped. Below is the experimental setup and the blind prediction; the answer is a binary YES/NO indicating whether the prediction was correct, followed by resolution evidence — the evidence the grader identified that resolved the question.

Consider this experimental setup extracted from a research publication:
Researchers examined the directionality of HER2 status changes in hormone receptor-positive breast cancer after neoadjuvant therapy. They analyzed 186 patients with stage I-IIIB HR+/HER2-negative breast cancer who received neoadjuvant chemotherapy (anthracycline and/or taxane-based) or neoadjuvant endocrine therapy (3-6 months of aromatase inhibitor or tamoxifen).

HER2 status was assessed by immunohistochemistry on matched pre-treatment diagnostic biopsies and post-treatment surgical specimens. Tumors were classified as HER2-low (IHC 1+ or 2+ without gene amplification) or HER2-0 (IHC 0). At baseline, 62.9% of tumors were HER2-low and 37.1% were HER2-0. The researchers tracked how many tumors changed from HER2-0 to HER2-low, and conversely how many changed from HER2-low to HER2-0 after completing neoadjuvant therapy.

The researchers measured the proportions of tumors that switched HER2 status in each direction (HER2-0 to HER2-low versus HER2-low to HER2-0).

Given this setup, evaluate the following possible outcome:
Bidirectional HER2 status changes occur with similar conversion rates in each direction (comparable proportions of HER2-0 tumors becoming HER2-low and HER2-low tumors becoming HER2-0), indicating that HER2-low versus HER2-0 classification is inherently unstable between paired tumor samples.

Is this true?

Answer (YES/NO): NO